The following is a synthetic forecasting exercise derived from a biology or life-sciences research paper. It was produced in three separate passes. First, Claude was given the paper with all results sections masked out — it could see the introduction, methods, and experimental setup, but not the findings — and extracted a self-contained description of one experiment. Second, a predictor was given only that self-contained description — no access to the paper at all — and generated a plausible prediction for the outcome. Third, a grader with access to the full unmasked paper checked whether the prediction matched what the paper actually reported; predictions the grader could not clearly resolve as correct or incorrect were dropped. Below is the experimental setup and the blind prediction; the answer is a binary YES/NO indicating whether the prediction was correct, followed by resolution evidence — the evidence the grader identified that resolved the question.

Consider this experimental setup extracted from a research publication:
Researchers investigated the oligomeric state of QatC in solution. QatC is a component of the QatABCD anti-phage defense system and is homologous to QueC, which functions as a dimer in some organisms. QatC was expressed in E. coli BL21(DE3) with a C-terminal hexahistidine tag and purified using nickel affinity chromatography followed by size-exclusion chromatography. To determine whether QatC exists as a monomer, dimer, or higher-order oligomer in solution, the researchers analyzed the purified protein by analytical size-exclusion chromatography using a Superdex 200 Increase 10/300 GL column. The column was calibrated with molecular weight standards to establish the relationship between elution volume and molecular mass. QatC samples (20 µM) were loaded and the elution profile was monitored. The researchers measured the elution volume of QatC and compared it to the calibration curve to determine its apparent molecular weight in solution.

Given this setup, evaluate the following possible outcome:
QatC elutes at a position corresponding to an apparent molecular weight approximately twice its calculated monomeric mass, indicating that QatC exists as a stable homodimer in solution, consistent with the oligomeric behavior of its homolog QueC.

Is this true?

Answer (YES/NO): NO